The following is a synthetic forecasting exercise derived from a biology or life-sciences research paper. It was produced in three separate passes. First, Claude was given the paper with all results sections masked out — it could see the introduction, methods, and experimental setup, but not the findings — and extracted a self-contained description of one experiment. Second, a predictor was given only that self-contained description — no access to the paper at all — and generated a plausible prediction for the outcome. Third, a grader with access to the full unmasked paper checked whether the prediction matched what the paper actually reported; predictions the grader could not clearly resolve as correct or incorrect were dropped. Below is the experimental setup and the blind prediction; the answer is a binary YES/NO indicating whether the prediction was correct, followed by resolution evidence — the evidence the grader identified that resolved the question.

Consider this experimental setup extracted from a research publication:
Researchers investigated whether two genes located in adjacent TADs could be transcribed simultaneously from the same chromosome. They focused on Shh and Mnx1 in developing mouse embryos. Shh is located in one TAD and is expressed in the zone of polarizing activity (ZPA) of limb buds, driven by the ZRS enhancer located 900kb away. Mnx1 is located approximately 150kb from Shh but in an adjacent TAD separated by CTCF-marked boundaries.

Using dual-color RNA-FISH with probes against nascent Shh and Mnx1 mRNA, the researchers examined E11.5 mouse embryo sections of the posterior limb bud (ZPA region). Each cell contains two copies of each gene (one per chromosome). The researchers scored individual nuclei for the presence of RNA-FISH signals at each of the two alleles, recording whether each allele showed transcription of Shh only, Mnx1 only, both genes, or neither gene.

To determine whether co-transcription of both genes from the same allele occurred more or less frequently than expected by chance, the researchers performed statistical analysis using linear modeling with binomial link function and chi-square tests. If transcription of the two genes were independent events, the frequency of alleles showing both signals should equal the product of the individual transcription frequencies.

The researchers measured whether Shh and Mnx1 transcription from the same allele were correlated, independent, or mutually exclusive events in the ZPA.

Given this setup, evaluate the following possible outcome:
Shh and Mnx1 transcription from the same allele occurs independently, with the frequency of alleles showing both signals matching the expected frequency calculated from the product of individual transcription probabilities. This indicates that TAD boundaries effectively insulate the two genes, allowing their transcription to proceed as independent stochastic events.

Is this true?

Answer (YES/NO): NO